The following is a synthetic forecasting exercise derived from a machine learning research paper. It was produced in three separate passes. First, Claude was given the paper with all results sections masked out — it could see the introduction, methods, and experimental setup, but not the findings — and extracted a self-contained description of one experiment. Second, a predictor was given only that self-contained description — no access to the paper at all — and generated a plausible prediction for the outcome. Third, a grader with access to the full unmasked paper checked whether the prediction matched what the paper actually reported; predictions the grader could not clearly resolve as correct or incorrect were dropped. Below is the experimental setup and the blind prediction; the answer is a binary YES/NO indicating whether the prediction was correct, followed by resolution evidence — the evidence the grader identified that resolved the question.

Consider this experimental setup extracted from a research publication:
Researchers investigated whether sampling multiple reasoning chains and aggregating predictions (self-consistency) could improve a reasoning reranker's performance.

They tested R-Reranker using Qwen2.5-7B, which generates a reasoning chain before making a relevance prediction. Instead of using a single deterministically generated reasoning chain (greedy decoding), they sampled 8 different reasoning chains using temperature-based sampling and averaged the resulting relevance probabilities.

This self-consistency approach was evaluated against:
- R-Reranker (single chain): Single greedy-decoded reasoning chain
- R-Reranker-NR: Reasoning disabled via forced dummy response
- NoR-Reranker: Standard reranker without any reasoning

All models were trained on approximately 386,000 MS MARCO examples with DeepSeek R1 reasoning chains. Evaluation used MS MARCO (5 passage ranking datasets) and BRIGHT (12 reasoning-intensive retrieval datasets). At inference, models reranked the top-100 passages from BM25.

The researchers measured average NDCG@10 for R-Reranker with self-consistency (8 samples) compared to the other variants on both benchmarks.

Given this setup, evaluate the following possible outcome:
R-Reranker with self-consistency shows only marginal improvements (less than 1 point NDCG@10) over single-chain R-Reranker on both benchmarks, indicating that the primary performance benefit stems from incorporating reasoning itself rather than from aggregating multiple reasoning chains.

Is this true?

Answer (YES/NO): NO